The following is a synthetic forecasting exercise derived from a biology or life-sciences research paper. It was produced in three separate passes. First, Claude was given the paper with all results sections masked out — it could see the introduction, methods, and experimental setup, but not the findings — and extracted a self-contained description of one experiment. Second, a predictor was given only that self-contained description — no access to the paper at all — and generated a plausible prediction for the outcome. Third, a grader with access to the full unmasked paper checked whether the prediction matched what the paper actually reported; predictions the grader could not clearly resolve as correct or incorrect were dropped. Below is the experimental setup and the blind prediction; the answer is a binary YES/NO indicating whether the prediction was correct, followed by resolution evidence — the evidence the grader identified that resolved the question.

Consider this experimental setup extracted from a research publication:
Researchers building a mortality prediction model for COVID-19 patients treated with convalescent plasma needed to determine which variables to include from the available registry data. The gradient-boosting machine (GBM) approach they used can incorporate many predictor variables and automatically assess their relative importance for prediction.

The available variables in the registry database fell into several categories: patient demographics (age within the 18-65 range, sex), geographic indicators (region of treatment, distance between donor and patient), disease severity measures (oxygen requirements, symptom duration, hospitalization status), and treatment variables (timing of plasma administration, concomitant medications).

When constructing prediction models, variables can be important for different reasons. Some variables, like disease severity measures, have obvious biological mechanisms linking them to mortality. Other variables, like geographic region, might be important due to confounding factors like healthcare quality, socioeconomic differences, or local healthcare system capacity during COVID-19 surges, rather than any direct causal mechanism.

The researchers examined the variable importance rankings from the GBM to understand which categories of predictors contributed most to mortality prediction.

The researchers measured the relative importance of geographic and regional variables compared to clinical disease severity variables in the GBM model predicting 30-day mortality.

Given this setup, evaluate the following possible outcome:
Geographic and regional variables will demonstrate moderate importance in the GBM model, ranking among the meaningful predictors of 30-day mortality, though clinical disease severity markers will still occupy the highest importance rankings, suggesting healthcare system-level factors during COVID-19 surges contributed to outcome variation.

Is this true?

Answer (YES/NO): NO